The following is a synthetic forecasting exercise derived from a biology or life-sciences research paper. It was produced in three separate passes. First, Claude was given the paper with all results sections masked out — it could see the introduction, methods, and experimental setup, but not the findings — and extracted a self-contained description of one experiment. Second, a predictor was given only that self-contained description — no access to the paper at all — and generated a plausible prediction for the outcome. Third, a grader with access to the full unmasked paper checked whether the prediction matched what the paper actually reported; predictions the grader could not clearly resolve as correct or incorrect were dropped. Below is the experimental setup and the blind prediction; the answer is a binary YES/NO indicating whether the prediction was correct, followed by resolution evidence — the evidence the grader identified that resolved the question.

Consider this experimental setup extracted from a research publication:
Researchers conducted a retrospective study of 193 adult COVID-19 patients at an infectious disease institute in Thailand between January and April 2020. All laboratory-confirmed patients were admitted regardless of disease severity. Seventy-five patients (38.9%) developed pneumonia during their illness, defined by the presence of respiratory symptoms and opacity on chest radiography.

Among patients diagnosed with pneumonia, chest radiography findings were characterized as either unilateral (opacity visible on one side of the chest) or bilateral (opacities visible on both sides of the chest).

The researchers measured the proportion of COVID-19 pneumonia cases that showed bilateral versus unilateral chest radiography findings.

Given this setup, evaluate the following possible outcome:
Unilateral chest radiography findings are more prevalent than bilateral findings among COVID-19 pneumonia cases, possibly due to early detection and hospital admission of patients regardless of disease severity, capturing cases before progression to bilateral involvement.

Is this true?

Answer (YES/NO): NO